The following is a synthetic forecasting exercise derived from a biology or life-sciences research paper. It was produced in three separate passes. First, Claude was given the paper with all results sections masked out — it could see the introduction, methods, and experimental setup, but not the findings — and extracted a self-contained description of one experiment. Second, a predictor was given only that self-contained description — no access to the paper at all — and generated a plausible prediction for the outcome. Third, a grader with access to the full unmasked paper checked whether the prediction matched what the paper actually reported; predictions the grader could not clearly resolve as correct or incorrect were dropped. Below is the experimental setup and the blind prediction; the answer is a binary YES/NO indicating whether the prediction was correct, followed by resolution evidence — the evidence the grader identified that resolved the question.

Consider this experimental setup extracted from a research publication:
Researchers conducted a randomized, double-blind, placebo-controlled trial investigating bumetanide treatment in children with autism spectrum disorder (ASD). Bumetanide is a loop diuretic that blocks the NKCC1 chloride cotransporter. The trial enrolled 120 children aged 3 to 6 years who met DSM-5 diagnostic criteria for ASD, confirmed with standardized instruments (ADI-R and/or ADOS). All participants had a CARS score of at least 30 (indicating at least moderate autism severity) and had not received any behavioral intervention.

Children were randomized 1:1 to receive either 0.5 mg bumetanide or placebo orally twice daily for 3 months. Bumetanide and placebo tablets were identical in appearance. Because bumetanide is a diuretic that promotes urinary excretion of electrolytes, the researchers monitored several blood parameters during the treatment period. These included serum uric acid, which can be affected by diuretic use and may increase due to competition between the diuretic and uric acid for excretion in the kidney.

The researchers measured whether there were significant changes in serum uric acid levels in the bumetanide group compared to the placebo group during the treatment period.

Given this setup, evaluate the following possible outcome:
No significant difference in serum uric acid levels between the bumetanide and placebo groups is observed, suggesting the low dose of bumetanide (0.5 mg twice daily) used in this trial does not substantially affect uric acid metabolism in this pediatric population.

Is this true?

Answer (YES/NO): NO